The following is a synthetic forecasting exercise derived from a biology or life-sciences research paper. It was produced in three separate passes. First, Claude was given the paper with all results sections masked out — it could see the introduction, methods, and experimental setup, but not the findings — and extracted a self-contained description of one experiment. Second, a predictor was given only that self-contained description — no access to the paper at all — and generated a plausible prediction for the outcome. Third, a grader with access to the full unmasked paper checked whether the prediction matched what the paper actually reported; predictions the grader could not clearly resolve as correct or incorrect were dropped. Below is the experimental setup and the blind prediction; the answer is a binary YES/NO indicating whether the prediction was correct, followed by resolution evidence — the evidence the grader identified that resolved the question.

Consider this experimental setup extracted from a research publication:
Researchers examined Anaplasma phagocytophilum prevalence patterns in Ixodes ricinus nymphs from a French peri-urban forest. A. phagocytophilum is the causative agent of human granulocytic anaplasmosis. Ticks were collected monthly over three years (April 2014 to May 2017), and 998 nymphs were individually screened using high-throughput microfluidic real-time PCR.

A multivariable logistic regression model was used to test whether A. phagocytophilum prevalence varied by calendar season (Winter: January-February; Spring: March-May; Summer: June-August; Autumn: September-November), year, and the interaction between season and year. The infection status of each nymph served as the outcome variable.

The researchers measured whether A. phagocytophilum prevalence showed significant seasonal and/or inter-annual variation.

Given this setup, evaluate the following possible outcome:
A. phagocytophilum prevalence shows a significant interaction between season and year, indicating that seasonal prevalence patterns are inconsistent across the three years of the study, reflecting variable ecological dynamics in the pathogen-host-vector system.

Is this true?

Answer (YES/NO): NO